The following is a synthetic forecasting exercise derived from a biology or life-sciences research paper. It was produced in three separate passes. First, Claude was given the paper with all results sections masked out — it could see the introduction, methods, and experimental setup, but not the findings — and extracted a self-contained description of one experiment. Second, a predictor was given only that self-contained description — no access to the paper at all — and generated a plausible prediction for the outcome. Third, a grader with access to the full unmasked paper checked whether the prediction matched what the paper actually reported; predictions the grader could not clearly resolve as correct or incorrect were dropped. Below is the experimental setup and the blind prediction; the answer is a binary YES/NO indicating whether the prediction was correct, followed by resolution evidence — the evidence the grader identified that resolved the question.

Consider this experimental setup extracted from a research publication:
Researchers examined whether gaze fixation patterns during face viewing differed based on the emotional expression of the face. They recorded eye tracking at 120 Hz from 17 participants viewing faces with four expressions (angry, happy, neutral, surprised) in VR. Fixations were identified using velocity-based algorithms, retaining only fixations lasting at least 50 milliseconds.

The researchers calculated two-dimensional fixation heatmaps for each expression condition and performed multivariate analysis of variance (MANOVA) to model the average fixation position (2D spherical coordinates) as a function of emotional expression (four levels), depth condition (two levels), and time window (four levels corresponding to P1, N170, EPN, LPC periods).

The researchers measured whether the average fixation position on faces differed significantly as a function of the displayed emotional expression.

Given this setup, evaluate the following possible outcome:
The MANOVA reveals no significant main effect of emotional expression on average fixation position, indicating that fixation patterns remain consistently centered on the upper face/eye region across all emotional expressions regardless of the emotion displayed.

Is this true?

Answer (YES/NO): NO